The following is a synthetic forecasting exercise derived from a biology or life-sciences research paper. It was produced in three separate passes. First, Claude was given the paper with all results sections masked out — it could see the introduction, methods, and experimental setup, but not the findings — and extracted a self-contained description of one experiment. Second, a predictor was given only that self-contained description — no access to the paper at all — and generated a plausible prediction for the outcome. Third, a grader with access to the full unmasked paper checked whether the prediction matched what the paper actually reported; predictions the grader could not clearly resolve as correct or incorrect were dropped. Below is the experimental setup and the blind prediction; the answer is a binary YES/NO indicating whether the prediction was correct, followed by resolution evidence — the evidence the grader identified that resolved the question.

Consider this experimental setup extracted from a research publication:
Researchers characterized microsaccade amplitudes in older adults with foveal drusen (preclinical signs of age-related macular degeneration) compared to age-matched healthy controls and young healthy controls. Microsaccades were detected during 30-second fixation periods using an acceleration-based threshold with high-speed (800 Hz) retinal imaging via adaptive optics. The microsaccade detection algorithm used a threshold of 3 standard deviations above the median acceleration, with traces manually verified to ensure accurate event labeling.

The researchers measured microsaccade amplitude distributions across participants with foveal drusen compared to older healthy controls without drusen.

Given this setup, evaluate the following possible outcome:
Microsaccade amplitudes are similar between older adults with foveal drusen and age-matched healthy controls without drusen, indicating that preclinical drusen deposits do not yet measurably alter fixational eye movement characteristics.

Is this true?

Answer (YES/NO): NO